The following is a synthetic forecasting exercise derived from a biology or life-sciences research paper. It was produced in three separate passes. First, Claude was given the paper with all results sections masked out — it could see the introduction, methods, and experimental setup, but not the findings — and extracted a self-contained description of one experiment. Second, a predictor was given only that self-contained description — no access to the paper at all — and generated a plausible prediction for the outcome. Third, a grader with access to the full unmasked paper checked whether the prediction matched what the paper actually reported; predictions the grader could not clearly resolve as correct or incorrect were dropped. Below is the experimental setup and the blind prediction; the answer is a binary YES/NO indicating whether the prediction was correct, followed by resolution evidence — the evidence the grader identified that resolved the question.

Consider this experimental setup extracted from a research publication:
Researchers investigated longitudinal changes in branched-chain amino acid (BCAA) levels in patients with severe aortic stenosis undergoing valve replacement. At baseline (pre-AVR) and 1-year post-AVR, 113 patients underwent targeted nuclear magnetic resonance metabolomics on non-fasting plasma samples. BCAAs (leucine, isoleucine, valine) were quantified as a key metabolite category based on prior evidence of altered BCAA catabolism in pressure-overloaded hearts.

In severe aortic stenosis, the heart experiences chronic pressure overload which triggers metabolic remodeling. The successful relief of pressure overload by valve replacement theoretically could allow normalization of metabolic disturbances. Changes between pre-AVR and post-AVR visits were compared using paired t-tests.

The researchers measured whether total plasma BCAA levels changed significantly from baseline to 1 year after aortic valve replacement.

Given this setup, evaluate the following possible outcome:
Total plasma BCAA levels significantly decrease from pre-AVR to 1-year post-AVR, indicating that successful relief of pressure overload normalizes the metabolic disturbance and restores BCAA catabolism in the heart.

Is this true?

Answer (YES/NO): NO